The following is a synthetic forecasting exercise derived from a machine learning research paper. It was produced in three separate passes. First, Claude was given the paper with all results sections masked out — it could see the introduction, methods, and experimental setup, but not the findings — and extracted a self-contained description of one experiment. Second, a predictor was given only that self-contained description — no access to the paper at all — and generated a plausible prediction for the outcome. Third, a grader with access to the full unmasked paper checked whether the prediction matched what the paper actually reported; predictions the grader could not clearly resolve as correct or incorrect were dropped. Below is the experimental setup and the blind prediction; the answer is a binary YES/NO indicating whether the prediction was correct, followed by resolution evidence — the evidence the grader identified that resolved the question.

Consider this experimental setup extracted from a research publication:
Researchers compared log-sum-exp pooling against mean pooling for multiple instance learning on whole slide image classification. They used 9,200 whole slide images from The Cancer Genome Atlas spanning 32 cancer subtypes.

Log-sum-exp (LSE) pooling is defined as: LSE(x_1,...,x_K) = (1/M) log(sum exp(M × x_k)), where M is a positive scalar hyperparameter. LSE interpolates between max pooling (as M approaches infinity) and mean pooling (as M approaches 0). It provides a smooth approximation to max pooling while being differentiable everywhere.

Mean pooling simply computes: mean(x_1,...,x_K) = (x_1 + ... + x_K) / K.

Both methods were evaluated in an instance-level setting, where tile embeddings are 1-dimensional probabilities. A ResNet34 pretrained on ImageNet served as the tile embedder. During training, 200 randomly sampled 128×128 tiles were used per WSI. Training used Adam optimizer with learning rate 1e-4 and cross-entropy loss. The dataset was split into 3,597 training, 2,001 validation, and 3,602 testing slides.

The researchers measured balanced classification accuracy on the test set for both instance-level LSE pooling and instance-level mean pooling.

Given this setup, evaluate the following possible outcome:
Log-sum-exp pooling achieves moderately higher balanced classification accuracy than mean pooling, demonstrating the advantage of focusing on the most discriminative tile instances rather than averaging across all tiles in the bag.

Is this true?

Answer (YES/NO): NO